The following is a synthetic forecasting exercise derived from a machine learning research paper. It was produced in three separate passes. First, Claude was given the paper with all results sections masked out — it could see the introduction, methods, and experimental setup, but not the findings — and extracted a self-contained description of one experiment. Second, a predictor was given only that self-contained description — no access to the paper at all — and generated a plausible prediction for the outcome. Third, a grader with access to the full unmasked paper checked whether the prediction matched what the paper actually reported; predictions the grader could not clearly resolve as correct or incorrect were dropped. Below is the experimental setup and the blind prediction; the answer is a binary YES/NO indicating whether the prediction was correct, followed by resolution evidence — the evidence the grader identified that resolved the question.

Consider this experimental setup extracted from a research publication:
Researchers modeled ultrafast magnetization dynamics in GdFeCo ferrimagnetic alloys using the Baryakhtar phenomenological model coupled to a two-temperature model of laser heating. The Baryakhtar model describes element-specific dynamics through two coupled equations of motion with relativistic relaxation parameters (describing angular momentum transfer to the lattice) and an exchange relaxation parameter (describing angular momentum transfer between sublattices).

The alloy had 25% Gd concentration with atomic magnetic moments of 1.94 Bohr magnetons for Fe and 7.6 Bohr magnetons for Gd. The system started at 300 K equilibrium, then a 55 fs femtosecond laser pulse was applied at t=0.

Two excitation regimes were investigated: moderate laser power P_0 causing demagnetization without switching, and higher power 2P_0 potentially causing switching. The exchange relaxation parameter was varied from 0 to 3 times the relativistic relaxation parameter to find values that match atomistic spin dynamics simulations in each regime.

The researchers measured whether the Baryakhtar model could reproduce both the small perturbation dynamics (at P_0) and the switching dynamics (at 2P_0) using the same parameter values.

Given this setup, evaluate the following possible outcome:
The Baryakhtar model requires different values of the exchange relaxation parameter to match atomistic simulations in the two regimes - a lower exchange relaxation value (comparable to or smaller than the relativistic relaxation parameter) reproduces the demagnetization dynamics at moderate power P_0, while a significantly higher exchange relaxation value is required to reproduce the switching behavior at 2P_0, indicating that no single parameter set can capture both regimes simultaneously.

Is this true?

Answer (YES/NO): YES